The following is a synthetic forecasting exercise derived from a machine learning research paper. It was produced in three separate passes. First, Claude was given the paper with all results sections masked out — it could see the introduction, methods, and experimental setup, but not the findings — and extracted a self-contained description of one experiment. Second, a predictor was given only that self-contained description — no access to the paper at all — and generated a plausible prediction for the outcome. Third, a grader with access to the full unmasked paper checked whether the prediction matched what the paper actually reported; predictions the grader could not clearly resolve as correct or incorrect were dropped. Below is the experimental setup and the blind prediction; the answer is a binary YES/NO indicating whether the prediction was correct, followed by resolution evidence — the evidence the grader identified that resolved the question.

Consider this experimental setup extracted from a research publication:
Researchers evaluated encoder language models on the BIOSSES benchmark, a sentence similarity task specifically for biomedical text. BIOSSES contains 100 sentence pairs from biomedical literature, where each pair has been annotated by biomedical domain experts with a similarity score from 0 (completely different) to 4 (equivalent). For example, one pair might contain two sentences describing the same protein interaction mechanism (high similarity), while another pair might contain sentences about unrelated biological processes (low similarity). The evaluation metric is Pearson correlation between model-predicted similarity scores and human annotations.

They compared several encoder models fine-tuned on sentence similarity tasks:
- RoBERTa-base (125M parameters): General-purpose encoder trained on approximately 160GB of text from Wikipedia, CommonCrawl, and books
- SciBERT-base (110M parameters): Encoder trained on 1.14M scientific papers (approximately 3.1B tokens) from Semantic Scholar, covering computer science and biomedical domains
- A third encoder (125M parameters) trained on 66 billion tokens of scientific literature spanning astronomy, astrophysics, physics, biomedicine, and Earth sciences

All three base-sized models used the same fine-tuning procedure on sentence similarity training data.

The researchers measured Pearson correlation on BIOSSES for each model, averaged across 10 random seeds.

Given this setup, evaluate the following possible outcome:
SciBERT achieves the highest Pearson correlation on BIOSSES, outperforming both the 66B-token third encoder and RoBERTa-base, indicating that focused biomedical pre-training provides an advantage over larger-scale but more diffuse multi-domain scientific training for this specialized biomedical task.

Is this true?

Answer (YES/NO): YES